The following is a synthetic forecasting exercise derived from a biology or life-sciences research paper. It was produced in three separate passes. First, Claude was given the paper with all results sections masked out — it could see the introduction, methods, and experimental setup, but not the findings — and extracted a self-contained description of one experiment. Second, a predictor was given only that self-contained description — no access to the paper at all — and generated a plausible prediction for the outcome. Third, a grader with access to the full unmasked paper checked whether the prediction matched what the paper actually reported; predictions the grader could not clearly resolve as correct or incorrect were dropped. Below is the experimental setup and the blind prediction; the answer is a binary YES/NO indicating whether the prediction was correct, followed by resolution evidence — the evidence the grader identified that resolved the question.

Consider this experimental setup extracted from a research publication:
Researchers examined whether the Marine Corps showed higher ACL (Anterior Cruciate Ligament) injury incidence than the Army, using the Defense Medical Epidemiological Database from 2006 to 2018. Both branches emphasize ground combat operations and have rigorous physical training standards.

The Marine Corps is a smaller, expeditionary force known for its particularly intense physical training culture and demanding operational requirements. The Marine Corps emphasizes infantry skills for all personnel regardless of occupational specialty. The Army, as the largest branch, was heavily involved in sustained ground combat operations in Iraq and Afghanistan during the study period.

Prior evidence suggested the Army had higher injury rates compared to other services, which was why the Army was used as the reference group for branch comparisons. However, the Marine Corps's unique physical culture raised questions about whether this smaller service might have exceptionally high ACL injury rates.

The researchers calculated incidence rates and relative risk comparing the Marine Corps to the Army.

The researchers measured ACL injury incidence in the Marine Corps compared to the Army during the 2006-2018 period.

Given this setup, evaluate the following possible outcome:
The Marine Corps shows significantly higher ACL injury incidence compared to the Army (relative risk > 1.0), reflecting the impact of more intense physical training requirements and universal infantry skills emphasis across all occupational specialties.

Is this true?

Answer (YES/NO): NO